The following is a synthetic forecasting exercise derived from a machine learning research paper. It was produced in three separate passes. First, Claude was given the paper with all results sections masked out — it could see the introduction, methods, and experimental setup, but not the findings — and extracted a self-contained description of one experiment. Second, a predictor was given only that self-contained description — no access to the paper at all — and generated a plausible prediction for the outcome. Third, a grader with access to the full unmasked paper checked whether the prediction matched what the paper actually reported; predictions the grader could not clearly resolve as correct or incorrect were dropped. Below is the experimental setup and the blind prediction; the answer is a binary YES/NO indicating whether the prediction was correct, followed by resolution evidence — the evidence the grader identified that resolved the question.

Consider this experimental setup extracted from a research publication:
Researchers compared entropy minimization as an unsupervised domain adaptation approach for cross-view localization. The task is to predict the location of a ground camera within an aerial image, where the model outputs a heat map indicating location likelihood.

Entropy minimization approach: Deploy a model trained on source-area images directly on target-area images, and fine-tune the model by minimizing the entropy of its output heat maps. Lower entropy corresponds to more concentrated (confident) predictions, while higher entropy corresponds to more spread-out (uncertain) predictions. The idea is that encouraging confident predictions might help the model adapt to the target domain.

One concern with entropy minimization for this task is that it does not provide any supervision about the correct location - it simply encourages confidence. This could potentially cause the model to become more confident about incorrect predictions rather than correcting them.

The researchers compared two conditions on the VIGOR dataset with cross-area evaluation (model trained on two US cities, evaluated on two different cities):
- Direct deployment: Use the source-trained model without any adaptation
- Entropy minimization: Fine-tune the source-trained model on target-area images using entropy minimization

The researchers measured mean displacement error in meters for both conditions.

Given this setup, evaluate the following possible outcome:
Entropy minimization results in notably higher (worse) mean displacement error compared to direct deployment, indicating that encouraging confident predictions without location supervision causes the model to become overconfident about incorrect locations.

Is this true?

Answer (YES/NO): YES